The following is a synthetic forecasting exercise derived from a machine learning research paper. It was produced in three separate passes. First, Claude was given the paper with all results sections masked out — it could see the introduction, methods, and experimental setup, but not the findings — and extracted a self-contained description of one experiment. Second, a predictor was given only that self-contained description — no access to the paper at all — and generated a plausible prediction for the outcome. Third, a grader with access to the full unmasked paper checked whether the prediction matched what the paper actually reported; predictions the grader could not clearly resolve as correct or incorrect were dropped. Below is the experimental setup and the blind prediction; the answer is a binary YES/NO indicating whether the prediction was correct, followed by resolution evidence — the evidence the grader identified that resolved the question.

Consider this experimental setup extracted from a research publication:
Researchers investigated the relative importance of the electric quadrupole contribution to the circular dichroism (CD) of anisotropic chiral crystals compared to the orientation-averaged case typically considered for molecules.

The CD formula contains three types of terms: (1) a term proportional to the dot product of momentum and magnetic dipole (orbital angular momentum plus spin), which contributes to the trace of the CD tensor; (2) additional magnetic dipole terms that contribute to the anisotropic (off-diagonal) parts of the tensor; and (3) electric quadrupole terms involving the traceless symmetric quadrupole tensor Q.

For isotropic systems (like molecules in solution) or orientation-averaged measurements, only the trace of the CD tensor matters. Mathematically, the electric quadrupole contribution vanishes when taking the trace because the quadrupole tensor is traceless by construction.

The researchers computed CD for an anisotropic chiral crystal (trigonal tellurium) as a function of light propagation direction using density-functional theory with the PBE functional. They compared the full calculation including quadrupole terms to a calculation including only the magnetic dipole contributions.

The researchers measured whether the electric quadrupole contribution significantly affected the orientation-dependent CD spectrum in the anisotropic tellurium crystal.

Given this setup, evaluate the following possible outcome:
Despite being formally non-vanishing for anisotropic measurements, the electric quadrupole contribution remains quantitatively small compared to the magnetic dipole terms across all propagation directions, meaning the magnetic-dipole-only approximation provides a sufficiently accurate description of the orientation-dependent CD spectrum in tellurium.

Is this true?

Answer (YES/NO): NO